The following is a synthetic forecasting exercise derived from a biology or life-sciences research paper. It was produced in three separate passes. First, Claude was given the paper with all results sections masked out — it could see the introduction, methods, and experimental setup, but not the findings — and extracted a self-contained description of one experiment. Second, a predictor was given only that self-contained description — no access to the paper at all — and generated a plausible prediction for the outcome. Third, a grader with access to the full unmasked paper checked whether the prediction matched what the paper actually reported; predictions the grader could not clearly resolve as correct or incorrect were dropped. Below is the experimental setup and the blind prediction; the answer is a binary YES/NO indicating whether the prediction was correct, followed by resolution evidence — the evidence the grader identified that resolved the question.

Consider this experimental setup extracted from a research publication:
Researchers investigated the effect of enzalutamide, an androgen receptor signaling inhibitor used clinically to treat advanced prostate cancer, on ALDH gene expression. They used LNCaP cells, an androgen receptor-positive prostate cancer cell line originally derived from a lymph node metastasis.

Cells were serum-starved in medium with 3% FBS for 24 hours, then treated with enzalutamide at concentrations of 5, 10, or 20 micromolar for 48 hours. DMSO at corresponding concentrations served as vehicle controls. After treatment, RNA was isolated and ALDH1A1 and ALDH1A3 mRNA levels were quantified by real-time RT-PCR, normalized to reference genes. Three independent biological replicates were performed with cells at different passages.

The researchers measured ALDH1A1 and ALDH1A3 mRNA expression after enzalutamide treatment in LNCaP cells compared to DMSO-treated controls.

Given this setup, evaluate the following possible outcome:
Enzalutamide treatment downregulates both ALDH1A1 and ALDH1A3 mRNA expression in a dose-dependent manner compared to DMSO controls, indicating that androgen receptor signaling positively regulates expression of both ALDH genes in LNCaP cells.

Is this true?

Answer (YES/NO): NO